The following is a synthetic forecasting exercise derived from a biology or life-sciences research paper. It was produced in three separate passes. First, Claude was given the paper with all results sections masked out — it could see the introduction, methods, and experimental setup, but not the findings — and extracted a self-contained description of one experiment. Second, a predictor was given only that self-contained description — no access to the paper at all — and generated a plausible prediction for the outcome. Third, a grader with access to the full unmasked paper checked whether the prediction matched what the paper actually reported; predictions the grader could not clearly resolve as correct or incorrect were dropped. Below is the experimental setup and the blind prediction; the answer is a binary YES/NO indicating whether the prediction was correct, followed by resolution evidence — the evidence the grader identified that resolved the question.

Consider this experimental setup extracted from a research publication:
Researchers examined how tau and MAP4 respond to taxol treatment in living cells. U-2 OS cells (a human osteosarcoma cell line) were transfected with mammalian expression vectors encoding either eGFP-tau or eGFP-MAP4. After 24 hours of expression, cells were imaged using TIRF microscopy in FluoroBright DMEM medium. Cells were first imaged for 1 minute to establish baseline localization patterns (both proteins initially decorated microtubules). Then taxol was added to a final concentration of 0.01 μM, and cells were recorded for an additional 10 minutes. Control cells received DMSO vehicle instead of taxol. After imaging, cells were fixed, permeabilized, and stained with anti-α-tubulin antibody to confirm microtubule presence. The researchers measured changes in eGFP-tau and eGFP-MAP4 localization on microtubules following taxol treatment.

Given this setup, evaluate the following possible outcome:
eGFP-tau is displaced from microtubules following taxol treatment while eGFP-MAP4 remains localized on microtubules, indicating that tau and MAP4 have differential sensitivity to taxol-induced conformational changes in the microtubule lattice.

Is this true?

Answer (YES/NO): YES